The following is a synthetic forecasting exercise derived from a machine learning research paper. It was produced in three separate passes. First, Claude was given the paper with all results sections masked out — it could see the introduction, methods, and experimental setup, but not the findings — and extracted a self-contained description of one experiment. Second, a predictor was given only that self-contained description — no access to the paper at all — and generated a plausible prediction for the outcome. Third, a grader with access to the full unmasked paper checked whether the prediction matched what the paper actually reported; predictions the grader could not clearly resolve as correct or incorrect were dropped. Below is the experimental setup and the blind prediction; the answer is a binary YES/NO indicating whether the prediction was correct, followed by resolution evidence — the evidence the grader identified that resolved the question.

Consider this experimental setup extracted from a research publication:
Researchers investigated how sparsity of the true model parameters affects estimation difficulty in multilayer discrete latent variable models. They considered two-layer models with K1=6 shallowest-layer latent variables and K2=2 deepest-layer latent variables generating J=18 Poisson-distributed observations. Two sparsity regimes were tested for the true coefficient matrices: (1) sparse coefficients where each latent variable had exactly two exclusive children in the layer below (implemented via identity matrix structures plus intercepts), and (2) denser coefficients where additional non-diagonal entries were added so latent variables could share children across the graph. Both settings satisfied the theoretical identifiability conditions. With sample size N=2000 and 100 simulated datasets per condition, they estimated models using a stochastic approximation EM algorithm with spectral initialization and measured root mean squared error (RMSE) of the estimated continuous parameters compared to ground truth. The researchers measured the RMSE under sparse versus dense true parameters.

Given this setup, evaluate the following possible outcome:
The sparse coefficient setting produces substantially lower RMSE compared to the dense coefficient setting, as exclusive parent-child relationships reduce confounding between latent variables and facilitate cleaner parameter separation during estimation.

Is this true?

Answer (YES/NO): YES